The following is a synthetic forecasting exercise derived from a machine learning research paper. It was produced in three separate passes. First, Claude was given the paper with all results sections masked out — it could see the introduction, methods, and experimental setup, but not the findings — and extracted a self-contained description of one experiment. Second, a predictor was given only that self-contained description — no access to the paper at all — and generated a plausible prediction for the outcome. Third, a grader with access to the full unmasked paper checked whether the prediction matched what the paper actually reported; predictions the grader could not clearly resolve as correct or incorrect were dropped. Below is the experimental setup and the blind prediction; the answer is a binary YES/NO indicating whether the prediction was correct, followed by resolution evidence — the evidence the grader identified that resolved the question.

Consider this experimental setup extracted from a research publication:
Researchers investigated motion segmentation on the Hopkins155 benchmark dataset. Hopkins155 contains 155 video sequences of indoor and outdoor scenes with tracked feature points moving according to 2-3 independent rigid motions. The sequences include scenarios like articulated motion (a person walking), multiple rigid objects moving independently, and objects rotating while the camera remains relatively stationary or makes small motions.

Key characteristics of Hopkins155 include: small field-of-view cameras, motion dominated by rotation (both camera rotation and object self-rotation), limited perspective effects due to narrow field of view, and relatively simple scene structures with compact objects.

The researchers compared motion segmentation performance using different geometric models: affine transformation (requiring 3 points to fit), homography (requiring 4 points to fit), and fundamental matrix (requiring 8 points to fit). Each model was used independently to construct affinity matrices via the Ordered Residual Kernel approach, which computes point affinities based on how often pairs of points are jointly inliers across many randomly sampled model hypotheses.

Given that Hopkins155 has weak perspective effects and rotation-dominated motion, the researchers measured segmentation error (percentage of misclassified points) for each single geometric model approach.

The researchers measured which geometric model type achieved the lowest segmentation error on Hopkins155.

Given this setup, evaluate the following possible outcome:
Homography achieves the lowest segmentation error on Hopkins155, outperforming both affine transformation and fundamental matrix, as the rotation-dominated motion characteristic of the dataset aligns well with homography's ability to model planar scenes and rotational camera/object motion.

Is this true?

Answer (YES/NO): NO